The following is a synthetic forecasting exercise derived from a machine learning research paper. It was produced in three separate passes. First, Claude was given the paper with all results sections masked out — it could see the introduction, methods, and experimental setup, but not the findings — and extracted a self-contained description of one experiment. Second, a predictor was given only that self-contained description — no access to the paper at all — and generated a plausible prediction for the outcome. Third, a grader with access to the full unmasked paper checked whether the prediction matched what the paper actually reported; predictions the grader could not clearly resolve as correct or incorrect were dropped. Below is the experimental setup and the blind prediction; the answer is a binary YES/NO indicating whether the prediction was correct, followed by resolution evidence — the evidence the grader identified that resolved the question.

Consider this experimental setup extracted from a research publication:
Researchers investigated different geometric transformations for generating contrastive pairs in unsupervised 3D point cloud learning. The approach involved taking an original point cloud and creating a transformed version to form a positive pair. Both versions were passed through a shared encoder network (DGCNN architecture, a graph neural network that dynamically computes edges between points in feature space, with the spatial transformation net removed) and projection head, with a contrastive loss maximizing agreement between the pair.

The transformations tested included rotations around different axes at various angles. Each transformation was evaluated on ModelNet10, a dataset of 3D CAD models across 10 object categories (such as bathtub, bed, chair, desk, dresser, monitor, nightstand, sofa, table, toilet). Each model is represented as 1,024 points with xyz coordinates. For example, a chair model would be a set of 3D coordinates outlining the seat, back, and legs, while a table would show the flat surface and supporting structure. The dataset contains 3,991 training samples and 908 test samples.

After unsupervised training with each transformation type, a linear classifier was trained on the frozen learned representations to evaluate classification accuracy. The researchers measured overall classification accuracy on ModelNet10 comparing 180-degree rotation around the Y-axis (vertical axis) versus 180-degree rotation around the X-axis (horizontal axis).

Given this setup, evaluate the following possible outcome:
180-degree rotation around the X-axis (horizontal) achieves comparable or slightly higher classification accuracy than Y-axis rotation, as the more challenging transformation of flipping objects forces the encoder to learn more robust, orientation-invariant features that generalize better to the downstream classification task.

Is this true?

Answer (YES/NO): NO